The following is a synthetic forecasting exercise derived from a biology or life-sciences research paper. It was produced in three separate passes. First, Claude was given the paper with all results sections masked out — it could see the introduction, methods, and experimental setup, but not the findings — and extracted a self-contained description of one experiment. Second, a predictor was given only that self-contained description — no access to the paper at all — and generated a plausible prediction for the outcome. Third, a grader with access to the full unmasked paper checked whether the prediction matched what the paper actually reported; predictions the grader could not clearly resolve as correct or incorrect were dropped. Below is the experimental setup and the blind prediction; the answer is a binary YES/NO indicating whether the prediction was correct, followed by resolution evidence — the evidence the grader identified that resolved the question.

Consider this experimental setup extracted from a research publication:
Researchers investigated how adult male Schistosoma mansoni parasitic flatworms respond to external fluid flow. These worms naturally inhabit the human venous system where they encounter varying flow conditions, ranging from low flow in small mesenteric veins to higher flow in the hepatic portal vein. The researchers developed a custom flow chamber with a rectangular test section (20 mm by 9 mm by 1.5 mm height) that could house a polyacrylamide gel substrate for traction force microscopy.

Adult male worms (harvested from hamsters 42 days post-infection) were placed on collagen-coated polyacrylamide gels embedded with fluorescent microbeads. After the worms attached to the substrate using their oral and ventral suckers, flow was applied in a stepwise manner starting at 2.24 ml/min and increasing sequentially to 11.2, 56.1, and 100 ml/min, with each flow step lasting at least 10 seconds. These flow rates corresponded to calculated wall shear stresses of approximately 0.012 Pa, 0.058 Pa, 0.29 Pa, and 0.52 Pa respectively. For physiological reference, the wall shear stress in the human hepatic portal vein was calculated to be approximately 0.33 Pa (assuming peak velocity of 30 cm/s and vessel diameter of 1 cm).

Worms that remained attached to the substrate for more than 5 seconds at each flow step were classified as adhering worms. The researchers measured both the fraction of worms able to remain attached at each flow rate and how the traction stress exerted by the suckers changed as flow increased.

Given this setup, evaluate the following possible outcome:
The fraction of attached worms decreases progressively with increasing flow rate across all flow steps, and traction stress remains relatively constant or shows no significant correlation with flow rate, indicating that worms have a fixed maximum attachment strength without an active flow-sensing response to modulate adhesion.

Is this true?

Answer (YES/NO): NO